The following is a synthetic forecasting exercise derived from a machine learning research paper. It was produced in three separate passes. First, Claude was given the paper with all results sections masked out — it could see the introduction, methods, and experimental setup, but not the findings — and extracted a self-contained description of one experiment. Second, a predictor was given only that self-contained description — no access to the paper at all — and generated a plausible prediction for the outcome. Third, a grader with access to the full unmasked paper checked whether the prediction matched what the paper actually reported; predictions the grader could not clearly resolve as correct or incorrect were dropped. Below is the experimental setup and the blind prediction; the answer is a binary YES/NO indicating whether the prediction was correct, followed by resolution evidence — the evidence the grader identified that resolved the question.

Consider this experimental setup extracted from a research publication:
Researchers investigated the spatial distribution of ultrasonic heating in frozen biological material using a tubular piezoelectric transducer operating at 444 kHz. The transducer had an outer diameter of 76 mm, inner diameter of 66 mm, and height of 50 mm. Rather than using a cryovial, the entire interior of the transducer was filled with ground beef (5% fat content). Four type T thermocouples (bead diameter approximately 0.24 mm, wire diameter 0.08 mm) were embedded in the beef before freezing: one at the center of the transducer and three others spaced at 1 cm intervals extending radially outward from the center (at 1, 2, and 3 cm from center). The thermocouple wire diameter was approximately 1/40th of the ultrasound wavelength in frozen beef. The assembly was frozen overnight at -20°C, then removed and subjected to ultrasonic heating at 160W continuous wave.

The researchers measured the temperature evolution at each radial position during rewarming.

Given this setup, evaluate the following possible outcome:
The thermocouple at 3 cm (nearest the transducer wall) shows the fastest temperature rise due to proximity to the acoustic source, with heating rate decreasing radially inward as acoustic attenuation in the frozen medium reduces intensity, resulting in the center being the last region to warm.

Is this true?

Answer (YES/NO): NO